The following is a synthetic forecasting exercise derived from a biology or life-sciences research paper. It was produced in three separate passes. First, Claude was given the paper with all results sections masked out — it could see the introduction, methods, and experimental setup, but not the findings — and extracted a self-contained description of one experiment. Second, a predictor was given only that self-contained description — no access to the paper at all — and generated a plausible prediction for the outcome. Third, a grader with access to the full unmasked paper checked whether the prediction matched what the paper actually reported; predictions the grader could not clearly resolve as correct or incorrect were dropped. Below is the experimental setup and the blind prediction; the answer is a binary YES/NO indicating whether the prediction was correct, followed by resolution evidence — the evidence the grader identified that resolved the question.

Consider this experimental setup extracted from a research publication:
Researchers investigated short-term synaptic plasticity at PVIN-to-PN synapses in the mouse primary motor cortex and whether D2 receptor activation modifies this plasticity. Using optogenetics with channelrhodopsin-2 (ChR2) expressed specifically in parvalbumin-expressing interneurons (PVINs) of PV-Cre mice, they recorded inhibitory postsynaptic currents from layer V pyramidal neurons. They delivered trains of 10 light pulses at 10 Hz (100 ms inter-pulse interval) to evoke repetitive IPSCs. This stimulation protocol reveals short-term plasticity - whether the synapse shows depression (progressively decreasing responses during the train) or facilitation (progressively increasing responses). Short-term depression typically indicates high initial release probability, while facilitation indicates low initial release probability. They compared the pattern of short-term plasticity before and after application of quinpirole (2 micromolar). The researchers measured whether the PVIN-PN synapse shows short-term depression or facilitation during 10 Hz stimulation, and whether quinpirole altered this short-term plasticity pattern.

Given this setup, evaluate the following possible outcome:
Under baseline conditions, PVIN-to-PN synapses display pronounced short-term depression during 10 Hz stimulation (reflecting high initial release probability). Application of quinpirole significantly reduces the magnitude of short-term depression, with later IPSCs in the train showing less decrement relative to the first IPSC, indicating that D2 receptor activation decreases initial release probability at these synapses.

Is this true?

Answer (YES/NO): NO